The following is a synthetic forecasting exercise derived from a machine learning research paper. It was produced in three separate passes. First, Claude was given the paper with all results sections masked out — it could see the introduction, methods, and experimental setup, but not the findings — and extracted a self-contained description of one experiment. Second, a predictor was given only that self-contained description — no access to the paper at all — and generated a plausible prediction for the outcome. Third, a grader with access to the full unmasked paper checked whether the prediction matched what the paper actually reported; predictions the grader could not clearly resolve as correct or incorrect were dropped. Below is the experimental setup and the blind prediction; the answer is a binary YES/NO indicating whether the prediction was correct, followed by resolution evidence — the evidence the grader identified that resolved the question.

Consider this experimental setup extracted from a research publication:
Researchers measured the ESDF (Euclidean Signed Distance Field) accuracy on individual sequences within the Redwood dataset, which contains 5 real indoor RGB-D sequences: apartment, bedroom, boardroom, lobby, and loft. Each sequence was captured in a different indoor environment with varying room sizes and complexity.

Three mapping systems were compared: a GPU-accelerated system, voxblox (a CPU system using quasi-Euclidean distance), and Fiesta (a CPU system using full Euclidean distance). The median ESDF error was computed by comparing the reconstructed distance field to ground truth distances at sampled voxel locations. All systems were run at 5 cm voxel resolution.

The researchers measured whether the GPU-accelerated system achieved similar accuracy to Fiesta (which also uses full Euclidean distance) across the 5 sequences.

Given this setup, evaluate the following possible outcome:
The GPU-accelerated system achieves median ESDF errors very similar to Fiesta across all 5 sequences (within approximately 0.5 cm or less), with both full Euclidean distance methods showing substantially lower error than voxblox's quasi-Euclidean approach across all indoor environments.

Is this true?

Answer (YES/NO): NO